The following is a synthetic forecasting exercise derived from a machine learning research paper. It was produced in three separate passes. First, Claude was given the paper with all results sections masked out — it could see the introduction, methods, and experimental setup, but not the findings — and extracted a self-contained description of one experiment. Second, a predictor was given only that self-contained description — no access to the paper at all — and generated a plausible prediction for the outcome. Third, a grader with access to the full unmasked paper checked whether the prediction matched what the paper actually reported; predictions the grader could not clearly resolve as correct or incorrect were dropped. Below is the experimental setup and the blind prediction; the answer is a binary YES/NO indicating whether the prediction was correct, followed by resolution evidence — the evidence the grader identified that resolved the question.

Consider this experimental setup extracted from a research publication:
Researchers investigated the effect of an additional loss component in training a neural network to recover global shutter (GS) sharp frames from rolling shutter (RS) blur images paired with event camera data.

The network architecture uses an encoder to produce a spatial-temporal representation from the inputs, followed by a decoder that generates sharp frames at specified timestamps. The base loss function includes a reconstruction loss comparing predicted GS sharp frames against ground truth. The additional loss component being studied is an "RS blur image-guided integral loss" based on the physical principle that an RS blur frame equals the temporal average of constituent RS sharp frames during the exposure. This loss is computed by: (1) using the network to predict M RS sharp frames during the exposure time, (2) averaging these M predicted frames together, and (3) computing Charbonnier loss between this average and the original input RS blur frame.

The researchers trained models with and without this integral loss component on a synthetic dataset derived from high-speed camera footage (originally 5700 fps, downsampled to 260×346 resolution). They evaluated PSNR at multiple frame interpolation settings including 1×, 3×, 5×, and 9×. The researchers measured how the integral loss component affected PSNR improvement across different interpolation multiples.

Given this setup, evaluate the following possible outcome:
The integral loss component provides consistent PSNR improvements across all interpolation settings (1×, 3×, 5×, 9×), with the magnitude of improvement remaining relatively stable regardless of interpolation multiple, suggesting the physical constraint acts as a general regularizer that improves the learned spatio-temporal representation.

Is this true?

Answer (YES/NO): NO